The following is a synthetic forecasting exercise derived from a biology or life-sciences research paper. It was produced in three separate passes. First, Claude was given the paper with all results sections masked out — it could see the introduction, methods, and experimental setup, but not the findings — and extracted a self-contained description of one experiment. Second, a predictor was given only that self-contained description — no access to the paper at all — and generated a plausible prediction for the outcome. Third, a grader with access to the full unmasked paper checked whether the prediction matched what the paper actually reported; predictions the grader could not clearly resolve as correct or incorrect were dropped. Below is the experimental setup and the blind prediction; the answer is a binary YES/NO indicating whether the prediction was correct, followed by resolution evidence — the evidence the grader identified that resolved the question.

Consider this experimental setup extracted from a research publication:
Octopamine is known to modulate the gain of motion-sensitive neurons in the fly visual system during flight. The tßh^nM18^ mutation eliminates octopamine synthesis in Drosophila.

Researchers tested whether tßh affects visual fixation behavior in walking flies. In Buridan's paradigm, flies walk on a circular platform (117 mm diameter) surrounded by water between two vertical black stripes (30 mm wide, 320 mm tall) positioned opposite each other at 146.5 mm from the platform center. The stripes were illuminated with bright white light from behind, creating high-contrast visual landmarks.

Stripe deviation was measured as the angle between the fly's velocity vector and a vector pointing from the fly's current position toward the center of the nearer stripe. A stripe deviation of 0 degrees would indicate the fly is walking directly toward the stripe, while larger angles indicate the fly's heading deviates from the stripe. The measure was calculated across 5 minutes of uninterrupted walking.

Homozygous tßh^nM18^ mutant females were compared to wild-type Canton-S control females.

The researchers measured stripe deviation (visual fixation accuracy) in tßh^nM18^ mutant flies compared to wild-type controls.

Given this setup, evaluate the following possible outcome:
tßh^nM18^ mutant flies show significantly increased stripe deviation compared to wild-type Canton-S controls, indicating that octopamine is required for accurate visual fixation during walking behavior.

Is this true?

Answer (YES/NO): NO